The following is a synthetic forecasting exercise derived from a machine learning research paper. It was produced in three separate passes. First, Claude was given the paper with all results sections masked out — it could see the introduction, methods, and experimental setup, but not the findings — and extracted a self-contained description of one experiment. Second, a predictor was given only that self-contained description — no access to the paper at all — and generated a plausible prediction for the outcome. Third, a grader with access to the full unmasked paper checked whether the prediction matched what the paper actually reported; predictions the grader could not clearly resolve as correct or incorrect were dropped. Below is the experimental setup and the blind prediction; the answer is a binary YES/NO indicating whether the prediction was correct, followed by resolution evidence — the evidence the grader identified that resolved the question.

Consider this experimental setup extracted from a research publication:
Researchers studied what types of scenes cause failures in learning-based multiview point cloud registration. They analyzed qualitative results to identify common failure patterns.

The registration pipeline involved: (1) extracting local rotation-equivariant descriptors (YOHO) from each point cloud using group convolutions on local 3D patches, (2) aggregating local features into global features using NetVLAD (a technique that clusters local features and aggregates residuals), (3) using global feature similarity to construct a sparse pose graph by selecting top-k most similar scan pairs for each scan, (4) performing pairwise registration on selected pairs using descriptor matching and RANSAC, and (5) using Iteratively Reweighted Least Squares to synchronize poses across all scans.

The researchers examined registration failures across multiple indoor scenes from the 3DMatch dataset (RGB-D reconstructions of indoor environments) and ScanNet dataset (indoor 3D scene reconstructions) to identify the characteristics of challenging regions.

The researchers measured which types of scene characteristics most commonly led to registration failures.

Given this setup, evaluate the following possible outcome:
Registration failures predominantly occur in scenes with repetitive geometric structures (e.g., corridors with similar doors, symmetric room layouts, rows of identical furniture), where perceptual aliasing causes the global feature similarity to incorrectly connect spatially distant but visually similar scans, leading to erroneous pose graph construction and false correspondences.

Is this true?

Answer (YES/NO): NO